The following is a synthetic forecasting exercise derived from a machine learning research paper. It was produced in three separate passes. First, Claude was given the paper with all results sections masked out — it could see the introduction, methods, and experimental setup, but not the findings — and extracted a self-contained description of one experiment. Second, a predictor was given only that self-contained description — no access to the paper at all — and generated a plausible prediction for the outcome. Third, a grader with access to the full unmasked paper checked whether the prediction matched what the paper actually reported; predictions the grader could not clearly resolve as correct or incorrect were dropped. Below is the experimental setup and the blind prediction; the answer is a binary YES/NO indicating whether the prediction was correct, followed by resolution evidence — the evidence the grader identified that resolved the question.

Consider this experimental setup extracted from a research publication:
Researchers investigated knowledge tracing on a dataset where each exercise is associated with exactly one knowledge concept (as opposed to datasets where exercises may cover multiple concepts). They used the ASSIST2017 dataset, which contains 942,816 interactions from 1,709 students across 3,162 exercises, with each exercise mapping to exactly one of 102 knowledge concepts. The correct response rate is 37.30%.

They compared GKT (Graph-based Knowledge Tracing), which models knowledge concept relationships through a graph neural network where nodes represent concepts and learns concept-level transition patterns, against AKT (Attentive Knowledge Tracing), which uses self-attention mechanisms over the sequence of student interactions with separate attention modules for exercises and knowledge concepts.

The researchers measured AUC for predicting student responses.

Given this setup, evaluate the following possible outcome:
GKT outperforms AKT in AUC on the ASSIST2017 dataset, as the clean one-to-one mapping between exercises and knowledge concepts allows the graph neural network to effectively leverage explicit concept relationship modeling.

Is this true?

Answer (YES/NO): NO